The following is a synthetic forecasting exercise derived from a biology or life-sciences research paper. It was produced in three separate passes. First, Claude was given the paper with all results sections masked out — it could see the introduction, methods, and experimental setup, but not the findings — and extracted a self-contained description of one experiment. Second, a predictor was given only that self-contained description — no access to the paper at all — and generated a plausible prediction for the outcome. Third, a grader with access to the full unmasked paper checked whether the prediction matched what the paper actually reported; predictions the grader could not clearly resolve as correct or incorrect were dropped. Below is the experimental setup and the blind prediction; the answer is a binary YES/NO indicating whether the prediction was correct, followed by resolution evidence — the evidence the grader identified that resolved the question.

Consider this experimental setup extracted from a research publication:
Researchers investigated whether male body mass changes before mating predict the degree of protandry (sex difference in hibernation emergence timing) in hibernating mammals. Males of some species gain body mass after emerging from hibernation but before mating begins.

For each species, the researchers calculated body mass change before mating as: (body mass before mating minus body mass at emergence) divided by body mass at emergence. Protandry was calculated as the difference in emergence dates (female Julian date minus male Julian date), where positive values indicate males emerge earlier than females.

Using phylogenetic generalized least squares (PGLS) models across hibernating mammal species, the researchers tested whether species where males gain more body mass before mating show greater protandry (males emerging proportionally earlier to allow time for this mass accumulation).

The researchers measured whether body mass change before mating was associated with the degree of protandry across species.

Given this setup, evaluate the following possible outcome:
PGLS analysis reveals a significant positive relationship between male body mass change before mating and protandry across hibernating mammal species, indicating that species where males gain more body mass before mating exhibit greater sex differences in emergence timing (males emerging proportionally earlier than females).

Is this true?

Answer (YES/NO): YES